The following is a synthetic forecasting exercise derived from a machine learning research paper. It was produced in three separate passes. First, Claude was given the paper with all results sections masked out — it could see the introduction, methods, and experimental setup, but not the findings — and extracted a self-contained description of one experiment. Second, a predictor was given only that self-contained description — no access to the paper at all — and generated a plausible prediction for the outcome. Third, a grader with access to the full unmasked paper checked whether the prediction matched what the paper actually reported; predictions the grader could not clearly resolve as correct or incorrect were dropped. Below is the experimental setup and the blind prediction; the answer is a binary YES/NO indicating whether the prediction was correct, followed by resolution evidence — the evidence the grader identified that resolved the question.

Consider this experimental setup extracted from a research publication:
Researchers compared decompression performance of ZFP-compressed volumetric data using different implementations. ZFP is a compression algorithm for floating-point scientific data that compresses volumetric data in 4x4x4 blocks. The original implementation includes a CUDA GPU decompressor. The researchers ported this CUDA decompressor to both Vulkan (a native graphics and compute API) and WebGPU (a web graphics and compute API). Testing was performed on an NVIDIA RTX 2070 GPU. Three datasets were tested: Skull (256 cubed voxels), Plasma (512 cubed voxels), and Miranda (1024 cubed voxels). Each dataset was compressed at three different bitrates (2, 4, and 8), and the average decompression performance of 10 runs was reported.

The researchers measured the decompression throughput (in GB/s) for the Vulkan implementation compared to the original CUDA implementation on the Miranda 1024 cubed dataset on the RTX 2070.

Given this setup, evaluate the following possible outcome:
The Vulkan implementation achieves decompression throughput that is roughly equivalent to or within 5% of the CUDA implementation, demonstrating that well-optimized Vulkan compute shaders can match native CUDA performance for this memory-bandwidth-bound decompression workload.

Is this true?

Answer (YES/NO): NO